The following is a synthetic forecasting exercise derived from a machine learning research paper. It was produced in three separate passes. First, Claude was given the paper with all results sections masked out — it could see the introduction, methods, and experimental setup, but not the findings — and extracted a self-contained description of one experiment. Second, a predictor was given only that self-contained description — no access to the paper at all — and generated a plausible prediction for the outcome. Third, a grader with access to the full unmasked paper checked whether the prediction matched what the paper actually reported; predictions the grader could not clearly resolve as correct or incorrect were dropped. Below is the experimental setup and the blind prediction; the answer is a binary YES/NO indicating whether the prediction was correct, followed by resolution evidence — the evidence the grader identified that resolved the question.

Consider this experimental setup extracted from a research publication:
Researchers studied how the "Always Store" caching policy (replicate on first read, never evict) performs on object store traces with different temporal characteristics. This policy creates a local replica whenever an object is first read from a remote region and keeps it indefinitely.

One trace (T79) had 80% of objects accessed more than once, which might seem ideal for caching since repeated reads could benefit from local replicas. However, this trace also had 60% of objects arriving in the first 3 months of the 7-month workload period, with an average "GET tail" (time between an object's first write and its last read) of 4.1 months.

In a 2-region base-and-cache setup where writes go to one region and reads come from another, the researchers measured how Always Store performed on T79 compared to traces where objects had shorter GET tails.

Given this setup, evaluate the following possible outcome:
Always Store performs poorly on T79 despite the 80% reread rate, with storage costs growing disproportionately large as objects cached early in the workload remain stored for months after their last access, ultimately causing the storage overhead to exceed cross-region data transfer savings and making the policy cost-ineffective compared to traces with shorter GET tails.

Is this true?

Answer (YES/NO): YES